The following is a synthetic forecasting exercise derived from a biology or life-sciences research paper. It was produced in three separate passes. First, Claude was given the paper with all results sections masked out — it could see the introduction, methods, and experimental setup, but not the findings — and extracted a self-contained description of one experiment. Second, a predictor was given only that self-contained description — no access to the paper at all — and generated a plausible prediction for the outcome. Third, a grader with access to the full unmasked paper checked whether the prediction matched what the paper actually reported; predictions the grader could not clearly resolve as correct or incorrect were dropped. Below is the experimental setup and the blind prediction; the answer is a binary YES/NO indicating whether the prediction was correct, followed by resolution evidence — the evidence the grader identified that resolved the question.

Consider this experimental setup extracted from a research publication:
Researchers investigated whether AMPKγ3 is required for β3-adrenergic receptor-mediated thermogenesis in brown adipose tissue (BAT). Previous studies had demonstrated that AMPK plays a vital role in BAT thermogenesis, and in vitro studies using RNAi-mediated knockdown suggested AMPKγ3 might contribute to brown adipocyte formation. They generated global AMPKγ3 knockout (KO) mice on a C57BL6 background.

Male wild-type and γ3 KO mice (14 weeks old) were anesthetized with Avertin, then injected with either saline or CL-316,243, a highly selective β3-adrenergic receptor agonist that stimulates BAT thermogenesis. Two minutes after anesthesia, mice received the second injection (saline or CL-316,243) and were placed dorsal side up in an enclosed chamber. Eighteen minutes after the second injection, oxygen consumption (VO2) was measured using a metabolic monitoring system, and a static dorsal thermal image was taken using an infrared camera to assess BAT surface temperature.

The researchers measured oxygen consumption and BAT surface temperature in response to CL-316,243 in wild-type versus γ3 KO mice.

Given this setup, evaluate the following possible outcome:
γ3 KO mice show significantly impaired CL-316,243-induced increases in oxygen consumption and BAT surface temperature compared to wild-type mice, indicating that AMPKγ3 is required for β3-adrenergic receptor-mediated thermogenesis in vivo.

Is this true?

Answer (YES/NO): NO